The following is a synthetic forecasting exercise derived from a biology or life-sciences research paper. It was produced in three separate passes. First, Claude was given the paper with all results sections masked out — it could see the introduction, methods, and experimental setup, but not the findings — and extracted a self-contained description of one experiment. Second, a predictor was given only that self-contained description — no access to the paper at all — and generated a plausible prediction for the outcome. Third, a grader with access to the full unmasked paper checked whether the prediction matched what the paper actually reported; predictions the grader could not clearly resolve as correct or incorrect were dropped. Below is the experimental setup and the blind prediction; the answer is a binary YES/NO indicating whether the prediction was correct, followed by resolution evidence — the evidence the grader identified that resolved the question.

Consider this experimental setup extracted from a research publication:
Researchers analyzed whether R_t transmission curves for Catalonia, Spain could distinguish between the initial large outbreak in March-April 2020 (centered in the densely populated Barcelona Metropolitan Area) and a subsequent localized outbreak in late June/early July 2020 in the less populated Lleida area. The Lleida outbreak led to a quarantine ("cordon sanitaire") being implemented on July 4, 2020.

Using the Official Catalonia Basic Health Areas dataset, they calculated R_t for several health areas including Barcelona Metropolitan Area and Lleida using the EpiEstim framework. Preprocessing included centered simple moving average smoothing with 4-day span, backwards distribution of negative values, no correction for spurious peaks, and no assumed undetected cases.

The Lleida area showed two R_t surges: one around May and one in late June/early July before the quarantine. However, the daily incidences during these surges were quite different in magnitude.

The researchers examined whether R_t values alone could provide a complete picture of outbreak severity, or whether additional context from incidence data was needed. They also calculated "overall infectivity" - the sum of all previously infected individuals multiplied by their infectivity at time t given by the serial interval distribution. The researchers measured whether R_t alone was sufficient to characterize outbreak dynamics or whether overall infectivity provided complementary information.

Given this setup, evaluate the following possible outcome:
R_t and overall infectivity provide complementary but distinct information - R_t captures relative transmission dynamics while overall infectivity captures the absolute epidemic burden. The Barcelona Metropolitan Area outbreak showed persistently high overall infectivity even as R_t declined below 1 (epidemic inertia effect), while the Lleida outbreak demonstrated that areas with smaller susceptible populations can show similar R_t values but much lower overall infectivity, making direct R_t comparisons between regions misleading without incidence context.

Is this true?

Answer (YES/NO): NO